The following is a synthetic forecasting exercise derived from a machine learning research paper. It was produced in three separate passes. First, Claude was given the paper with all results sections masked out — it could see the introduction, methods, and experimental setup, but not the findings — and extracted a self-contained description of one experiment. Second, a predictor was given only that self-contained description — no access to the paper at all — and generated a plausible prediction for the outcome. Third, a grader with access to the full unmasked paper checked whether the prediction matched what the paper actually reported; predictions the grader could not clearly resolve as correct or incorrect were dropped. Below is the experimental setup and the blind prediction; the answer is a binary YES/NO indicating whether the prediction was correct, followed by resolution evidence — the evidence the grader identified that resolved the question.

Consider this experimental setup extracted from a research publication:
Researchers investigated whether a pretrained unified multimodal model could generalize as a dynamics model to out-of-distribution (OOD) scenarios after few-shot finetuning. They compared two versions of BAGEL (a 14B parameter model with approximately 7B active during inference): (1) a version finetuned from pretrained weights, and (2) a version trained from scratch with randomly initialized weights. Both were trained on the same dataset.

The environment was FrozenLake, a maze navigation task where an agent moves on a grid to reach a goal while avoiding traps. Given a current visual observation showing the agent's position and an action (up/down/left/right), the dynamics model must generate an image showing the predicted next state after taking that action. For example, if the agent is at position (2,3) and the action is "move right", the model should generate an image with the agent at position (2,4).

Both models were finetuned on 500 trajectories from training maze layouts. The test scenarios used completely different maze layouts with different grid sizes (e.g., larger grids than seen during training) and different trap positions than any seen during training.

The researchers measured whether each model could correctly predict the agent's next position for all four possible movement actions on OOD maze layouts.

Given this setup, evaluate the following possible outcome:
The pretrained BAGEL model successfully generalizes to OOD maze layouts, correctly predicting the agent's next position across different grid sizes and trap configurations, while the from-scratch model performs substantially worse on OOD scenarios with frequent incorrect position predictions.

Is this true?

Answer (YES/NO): YES